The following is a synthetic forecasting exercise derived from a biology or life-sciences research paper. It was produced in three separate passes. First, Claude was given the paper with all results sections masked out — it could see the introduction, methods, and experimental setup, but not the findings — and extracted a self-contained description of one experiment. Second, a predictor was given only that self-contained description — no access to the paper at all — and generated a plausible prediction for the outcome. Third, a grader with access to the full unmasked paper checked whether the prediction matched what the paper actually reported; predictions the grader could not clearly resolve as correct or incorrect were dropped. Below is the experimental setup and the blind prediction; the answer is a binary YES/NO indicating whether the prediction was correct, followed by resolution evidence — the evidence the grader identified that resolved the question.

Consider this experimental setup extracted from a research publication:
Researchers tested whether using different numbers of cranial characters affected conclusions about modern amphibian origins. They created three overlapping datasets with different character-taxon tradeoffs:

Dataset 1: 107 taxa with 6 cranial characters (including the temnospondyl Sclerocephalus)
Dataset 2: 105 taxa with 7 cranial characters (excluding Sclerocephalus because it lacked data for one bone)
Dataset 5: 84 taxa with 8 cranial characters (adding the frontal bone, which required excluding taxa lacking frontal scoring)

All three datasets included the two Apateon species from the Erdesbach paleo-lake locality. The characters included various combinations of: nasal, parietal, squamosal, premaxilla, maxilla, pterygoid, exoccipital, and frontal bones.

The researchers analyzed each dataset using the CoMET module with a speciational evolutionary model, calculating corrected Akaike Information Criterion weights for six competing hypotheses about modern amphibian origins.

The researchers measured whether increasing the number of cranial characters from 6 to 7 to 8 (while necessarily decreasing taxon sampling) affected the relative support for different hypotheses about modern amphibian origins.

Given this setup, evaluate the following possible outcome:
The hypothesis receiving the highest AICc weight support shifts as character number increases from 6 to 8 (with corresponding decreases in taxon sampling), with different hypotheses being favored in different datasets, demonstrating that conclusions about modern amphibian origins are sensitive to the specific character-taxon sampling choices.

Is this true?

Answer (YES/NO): NO